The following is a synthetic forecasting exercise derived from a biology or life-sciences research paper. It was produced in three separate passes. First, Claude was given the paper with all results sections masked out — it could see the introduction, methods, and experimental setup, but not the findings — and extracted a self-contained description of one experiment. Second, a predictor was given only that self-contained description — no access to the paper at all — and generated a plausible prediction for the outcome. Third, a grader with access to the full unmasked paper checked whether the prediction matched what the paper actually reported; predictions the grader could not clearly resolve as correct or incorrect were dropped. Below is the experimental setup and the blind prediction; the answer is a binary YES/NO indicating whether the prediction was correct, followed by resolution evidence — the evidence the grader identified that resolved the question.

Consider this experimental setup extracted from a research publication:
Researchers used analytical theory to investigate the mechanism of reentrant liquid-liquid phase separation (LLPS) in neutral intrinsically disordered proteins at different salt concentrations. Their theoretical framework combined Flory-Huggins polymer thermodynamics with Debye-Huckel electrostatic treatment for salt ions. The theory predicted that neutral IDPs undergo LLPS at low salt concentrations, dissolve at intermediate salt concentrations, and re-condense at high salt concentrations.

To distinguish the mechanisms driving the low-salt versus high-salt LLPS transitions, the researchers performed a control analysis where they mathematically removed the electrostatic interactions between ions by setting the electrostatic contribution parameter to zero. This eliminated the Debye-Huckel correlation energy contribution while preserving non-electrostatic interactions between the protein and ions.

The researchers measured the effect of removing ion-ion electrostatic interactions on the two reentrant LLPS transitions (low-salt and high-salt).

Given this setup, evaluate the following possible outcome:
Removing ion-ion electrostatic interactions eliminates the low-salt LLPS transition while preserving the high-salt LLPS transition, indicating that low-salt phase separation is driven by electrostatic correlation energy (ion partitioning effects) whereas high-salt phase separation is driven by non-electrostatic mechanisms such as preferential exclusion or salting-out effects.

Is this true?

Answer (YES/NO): YES